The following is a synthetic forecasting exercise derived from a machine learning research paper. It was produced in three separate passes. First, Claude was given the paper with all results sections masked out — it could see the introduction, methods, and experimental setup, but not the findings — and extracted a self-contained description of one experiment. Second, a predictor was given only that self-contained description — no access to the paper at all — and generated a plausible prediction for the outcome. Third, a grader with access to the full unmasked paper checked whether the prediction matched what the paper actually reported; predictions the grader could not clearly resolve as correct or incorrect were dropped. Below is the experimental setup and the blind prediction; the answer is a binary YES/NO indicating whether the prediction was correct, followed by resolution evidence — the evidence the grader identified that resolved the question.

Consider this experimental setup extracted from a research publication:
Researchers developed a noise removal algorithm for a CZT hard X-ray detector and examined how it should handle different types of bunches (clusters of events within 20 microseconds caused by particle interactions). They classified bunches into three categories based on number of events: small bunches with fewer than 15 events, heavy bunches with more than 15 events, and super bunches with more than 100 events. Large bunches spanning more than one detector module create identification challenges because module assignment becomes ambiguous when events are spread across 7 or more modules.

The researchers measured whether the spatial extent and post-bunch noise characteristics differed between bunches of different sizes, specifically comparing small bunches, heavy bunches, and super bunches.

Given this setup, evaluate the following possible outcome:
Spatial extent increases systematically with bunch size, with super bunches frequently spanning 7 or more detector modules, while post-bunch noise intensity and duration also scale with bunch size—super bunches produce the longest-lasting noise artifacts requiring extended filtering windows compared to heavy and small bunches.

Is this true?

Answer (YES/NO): NO